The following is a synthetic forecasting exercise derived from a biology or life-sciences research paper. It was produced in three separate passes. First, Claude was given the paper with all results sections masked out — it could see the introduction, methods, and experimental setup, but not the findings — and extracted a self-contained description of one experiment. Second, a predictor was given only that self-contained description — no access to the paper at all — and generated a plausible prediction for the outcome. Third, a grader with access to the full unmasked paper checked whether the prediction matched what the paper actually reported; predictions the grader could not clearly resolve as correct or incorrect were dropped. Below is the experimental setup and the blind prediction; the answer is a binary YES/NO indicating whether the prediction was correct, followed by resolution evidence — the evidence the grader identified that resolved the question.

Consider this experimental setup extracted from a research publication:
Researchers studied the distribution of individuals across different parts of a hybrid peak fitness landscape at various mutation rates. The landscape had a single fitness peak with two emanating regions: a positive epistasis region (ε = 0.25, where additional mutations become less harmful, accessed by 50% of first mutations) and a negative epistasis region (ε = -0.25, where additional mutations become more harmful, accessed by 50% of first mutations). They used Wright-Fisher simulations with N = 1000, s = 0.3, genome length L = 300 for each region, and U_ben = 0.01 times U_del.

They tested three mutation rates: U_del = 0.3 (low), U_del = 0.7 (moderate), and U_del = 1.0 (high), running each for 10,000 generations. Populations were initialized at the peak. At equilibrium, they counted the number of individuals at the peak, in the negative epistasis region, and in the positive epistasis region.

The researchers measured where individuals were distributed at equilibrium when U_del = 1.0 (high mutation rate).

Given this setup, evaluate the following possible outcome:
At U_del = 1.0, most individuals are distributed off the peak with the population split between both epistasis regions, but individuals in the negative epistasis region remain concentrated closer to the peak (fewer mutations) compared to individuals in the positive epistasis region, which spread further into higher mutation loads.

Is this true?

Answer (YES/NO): NO